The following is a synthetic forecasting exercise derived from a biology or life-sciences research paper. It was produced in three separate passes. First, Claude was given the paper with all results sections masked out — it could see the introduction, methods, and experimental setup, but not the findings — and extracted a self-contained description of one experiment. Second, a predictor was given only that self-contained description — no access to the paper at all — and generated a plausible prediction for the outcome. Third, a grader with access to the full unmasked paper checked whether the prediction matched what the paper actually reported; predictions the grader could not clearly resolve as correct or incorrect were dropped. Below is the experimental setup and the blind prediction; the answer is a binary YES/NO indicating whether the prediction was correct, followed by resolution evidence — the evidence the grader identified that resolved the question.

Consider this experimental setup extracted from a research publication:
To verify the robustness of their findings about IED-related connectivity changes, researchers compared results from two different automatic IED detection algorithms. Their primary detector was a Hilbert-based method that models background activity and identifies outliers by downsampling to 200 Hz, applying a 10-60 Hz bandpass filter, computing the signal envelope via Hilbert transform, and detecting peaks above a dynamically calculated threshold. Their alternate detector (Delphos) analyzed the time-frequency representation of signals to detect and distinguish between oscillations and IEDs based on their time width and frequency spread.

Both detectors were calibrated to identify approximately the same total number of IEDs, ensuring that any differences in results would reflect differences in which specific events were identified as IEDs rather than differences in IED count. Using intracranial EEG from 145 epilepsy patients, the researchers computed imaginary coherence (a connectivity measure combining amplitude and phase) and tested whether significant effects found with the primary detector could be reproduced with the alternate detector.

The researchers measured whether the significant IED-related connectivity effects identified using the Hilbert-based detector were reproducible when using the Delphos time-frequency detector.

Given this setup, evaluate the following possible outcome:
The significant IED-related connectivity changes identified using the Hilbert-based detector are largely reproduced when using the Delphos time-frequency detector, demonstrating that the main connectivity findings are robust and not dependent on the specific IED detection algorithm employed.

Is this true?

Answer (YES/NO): YES